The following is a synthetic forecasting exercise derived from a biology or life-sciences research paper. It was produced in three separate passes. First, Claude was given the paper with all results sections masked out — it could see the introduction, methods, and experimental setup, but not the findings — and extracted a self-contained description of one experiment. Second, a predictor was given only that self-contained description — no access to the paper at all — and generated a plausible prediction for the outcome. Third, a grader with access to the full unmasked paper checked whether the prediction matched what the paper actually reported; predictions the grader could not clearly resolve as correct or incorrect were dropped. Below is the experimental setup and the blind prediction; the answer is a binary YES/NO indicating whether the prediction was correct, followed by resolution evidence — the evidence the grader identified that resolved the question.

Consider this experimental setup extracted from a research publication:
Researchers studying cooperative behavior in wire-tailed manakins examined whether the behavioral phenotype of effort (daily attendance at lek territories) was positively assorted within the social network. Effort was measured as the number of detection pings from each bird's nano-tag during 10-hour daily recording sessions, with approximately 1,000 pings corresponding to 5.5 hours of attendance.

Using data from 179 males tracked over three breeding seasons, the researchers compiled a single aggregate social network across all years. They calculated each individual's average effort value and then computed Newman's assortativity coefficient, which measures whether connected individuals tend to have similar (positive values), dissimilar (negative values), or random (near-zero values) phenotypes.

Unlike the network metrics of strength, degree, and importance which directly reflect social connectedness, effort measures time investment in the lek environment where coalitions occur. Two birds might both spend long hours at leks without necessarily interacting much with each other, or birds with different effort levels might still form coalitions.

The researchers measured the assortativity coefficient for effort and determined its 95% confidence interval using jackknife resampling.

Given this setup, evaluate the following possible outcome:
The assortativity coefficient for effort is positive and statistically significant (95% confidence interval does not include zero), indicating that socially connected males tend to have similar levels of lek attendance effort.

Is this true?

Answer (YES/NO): NO